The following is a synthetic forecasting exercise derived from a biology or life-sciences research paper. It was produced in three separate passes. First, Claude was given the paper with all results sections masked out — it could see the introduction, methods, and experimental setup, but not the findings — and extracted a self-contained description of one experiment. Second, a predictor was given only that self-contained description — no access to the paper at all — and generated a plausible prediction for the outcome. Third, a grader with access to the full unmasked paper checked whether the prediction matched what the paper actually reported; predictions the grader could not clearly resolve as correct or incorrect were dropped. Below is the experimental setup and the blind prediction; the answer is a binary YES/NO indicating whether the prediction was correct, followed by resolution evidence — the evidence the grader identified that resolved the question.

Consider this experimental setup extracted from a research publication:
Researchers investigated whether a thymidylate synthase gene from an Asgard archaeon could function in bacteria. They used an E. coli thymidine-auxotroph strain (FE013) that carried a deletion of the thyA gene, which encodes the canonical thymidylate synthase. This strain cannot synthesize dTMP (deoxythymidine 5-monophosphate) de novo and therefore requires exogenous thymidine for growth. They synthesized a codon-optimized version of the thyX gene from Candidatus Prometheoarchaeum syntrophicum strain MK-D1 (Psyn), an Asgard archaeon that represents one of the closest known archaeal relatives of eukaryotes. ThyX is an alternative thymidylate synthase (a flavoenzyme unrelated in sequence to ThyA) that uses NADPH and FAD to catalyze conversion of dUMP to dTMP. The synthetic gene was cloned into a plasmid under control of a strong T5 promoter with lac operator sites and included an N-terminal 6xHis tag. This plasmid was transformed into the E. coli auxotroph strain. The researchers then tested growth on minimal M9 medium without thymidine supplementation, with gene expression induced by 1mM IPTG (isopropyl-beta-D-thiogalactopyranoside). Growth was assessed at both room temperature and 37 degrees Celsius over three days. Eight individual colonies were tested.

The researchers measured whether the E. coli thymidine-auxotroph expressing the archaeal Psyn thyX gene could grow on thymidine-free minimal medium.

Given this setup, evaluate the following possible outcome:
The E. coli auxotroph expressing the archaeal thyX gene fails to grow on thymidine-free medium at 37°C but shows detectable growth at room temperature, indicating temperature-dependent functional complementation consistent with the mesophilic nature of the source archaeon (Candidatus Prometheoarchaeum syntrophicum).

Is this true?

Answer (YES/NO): NO